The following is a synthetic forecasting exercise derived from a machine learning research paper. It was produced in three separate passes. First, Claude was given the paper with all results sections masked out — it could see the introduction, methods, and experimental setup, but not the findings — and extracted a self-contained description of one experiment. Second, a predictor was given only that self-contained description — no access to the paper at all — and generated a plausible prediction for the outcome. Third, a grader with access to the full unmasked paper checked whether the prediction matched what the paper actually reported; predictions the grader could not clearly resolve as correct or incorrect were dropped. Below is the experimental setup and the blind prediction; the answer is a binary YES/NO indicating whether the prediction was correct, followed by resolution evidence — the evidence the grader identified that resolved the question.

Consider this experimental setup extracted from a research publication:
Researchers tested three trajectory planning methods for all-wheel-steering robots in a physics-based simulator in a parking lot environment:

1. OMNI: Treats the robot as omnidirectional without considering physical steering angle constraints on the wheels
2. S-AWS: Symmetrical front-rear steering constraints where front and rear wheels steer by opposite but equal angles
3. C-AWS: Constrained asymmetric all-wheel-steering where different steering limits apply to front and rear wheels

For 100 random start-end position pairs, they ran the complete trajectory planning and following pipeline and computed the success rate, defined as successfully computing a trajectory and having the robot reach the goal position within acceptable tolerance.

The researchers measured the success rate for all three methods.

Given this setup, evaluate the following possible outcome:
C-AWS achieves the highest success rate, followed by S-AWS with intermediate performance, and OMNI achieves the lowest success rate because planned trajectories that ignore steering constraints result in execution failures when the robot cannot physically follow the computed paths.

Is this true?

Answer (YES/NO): NO